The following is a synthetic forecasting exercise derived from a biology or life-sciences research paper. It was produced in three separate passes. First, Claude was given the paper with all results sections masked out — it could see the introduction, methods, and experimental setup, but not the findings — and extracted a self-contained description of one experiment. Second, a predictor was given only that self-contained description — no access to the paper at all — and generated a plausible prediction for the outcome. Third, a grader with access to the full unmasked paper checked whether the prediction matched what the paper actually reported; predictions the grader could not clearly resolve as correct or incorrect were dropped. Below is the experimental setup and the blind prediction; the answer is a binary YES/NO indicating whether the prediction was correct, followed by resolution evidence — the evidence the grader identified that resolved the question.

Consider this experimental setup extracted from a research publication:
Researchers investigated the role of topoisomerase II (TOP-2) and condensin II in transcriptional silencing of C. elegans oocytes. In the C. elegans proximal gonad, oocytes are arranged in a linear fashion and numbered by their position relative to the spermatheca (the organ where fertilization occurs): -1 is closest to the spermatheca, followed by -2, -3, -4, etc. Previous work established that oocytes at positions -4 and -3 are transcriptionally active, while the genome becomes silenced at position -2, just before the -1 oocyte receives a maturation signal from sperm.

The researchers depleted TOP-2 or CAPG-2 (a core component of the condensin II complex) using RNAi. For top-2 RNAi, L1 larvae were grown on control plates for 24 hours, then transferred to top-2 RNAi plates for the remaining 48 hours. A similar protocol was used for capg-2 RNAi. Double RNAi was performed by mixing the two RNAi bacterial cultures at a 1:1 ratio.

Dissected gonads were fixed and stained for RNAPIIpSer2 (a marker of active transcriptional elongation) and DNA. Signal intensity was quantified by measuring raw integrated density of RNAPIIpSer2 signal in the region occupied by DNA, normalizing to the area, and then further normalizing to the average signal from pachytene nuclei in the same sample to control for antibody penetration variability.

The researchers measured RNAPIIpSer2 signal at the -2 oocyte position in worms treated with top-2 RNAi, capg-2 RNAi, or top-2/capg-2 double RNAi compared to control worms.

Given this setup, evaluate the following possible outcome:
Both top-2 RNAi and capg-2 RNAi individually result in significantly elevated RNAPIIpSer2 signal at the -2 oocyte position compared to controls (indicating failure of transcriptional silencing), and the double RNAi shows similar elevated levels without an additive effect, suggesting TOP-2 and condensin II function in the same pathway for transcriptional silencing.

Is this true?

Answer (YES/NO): NO